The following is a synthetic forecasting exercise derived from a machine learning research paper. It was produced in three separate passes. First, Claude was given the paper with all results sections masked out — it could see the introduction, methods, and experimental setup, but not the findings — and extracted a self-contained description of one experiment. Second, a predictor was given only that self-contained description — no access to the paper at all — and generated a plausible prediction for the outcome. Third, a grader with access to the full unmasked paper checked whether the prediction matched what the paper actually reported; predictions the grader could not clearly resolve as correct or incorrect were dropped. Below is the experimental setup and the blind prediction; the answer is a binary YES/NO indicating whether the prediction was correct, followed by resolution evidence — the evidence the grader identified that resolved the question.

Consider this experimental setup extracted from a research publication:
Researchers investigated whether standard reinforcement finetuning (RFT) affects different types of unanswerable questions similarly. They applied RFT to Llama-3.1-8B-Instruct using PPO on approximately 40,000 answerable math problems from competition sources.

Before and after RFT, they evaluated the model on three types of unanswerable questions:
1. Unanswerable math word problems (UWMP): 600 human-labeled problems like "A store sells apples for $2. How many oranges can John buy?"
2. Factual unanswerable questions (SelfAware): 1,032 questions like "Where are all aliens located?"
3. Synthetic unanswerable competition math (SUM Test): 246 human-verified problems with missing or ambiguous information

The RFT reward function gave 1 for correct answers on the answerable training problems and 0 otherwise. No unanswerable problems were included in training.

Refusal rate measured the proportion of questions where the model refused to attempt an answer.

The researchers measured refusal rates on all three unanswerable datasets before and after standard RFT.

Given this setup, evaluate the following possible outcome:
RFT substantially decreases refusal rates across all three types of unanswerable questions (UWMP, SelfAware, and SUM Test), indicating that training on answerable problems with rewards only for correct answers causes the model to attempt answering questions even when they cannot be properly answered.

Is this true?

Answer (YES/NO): YES